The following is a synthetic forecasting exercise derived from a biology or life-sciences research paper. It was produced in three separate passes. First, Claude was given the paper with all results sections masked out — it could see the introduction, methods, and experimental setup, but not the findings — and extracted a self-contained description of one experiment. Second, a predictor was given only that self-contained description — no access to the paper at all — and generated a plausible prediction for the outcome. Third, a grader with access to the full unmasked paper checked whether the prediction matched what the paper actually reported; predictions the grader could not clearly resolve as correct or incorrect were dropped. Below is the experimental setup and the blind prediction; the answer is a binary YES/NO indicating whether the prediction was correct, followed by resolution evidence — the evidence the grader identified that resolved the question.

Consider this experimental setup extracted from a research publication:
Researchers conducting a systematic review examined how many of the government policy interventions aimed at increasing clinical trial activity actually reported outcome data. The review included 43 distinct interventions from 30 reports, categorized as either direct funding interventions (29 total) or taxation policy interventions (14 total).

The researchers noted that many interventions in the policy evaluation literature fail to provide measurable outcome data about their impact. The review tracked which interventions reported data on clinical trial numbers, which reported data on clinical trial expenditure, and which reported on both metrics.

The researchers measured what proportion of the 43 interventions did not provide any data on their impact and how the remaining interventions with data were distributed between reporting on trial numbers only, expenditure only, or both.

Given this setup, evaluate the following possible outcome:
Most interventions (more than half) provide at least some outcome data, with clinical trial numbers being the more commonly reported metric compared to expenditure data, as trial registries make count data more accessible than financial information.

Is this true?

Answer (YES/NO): YES